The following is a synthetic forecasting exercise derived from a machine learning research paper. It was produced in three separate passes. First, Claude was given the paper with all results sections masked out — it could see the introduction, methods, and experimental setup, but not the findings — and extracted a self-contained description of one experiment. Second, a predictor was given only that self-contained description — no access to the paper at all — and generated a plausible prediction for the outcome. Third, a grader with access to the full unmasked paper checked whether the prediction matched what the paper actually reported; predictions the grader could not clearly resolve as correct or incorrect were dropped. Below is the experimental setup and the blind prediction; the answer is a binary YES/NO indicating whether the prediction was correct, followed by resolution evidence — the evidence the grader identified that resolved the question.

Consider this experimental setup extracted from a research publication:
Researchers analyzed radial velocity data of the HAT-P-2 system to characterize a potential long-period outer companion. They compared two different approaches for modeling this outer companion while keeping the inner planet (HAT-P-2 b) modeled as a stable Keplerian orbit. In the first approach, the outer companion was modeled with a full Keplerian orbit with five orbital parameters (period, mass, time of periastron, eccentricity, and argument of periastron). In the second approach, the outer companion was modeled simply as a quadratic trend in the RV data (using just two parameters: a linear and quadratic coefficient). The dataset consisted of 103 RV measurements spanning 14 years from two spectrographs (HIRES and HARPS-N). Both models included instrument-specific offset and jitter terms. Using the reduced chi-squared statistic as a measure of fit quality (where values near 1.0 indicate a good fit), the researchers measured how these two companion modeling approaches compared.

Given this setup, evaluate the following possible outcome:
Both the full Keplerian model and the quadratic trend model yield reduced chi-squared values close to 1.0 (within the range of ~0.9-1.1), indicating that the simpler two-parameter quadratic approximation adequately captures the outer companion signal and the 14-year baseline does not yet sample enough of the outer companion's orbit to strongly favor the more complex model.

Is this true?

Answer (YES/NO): YES